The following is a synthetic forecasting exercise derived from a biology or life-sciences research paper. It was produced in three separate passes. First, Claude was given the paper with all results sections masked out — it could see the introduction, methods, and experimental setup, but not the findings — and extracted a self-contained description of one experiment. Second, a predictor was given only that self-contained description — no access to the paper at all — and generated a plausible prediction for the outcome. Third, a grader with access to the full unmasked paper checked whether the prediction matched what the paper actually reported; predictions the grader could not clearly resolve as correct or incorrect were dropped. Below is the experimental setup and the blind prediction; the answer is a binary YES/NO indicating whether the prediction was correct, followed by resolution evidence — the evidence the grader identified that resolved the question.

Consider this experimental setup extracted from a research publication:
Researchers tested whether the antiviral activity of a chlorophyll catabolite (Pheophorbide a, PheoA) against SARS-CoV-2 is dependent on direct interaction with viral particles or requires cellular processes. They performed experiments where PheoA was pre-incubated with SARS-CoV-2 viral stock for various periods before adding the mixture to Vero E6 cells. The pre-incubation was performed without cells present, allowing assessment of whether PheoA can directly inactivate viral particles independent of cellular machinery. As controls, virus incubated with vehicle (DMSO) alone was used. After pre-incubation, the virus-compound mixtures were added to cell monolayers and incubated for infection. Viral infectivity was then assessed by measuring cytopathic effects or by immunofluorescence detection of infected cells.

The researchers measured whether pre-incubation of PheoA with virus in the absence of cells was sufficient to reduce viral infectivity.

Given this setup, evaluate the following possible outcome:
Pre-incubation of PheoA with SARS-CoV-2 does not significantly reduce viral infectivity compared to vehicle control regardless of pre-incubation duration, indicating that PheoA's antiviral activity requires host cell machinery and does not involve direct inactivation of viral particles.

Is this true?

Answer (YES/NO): NO